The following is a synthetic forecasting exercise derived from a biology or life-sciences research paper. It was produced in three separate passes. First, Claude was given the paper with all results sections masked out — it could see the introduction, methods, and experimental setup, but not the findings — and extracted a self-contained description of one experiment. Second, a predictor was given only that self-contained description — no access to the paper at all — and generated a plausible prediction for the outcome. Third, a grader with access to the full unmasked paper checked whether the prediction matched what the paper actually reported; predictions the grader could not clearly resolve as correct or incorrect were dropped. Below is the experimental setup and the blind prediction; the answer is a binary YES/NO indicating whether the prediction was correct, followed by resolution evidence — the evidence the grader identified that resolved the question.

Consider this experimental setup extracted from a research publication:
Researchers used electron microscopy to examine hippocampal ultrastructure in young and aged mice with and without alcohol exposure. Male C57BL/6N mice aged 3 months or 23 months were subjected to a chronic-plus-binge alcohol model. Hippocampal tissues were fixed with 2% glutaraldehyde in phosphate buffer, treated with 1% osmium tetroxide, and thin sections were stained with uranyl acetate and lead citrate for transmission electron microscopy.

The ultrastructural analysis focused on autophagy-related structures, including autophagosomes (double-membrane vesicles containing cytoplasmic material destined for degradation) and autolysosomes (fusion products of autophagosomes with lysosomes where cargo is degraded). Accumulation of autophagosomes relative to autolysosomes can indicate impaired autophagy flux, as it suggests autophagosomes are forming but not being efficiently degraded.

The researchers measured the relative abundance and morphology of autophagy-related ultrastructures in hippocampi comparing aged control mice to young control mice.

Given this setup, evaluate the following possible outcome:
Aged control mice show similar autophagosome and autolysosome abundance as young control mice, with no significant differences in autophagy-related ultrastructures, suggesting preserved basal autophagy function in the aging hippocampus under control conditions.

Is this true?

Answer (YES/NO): NO